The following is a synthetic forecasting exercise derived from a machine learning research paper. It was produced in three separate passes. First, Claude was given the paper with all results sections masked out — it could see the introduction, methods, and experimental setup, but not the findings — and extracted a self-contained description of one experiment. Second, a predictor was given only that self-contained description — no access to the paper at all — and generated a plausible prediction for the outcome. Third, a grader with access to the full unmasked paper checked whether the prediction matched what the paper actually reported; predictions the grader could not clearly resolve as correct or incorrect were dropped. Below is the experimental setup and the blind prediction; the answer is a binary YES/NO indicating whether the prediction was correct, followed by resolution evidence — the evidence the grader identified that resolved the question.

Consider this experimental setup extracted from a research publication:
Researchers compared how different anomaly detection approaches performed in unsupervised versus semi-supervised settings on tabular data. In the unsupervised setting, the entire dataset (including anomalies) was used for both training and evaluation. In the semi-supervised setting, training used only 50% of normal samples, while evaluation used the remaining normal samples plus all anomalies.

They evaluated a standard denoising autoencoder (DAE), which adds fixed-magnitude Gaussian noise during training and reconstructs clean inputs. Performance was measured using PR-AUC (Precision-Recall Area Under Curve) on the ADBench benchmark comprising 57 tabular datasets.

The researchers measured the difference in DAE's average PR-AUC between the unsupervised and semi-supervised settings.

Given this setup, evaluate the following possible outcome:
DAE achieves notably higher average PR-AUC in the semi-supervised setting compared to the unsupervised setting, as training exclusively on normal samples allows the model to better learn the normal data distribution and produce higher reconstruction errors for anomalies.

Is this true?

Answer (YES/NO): YES